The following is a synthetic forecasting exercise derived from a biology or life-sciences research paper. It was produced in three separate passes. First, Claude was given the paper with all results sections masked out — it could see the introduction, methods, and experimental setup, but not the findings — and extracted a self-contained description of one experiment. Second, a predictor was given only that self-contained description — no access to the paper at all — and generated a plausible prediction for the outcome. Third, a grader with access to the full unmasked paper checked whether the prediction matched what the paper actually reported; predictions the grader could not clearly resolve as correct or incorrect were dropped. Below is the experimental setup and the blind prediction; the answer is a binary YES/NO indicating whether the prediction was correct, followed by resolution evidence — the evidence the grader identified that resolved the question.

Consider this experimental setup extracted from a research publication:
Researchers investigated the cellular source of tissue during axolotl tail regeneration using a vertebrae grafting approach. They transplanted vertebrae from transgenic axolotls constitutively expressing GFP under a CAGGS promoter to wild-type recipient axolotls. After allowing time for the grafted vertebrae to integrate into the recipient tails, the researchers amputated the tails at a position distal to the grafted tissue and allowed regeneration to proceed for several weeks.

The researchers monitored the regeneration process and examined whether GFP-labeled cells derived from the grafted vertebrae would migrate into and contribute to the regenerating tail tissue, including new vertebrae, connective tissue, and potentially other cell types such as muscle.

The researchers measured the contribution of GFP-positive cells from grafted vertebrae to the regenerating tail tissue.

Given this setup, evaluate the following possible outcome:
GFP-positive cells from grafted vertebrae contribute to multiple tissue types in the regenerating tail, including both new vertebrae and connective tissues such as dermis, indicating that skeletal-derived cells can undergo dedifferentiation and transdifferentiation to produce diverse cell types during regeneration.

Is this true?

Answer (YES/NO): NO